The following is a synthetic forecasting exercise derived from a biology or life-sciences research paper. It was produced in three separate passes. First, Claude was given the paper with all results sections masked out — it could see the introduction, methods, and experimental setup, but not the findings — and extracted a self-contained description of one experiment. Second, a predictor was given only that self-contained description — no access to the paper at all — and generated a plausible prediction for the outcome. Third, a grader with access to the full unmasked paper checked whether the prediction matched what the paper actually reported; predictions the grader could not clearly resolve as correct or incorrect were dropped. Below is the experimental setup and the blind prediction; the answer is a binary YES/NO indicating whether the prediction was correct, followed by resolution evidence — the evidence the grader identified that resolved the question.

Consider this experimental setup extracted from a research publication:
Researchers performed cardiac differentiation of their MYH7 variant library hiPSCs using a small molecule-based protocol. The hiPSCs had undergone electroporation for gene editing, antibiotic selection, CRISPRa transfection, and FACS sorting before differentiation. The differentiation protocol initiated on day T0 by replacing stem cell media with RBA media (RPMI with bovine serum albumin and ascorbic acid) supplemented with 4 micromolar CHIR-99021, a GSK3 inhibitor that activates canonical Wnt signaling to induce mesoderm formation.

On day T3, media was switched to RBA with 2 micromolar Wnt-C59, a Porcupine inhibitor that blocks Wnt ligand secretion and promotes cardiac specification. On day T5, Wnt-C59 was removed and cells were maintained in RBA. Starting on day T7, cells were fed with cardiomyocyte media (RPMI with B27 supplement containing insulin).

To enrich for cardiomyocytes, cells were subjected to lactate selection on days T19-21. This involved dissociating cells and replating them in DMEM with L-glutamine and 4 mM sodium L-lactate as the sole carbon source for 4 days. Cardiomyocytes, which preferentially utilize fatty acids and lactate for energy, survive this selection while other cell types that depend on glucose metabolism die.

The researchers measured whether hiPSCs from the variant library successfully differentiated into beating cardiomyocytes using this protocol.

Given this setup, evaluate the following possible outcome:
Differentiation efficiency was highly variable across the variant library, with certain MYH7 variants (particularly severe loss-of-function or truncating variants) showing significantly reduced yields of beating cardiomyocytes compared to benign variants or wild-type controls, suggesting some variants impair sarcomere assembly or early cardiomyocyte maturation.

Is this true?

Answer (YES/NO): NO